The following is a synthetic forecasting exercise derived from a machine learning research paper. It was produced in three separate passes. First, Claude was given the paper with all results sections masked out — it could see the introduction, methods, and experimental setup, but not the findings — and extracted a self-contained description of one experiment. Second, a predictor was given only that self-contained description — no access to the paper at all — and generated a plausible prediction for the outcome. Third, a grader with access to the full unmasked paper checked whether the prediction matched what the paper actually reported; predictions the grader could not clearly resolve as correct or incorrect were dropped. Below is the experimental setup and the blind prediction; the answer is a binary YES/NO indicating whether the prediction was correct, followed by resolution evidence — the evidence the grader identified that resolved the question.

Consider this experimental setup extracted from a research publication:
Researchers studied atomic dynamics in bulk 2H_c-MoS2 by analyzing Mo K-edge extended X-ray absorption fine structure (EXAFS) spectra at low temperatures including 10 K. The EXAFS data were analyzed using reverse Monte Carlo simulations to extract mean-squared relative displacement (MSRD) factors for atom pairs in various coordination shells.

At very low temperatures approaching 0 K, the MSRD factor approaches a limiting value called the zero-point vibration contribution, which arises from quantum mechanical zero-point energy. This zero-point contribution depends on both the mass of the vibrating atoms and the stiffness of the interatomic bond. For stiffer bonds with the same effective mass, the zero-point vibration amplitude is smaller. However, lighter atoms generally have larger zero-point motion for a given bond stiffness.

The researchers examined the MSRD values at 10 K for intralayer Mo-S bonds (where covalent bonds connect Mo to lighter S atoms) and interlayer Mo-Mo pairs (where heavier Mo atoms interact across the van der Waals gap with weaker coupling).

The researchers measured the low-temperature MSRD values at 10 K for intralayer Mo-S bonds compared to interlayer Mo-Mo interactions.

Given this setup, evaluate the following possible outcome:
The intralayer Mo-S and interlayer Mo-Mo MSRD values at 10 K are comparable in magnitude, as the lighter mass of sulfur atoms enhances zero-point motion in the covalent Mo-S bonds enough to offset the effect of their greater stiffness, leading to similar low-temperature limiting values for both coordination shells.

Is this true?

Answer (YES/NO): NO